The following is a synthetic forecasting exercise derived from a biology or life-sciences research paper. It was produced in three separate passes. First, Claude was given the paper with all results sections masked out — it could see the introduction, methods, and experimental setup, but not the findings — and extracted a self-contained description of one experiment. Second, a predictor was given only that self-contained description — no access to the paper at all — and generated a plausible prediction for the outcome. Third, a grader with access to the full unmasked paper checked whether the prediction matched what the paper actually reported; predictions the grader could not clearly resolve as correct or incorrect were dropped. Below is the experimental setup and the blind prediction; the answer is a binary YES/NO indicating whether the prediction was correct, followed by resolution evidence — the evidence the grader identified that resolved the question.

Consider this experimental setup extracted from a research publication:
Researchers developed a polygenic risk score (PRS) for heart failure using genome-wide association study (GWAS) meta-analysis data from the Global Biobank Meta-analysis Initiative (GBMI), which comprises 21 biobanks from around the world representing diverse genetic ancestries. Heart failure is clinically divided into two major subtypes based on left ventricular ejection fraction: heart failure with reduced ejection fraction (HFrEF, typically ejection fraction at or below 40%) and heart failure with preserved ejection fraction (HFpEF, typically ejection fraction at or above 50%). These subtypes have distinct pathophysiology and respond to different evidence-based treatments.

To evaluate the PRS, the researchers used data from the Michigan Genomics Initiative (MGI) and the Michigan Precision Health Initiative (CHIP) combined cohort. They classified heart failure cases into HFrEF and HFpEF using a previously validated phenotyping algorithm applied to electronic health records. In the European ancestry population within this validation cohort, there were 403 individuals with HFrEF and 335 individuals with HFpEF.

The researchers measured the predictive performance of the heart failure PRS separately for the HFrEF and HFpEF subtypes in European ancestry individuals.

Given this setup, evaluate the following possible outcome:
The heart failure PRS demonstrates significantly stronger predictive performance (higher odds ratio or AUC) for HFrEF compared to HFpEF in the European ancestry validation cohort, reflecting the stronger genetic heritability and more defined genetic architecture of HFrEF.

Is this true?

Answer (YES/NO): YES